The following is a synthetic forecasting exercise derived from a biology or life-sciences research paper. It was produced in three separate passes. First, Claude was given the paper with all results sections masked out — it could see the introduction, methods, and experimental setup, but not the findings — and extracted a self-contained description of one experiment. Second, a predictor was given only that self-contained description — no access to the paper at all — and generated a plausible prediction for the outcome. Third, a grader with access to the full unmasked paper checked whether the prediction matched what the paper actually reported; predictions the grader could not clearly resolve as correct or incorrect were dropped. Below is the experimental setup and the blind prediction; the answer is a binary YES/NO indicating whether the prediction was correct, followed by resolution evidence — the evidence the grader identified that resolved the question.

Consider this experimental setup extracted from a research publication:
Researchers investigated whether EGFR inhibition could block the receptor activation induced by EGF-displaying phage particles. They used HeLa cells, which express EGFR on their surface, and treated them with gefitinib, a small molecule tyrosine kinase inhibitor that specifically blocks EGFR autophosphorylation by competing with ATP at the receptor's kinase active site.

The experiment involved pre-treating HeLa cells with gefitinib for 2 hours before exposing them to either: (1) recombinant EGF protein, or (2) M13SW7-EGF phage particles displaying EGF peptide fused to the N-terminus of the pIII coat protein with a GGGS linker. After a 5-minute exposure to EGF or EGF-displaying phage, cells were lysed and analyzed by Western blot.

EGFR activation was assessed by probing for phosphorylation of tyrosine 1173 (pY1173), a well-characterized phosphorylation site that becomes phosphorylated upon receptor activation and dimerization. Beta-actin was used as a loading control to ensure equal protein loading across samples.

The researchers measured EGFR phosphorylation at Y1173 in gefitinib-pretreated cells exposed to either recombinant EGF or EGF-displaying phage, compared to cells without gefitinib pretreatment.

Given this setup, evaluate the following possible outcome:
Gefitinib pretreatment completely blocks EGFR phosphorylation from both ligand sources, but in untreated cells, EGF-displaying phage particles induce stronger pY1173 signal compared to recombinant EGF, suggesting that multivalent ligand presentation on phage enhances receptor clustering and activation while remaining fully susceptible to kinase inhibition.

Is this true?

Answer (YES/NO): NO